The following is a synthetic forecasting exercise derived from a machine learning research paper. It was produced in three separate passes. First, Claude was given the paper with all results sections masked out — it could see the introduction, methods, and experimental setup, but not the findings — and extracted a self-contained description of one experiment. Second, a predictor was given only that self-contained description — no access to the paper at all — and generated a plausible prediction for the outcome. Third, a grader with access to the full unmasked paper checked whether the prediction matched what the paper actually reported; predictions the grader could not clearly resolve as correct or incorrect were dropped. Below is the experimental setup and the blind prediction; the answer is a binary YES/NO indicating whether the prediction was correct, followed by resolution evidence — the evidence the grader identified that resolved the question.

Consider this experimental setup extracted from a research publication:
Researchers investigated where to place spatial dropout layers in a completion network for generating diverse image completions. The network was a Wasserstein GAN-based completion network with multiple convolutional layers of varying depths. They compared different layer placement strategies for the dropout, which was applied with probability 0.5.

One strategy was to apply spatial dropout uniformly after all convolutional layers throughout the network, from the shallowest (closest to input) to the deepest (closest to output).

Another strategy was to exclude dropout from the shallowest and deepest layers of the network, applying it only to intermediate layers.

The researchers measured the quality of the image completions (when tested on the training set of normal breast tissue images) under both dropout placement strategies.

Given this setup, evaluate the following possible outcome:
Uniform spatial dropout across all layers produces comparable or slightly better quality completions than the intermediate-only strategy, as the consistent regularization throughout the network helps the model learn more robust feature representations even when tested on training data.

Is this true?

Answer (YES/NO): NO